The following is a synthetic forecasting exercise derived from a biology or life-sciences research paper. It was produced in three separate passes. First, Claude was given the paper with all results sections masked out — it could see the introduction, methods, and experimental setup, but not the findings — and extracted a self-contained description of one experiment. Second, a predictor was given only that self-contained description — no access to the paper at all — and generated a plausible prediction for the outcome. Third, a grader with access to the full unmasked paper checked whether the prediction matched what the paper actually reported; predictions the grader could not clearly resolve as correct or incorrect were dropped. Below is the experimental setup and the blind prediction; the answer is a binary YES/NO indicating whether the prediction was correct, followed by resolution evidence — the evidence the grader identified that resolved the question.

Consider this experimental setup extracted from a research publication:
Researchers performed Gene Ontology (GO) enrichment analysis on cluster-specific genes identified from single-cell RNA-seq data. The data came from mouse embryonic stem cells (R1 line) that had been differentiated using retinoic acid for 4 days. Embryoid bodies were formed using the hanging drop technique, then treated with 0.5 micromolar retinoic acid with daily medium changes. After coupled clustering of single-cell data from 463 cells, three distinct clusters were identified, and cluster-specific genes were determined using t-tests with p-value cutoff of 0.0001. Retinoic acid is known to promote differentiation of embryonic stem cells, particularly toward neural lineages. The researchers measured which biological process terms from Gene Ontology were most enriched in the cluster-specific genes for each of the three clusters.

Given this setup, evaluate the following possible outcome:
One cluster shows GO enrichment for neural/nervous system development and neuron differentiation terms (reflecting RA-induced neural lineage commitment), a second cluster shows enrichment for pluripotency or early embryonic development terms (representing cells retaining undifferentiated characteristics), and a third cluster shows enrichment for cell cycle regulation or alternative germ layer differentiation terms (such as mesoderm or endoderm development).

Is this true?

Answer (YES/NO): NO